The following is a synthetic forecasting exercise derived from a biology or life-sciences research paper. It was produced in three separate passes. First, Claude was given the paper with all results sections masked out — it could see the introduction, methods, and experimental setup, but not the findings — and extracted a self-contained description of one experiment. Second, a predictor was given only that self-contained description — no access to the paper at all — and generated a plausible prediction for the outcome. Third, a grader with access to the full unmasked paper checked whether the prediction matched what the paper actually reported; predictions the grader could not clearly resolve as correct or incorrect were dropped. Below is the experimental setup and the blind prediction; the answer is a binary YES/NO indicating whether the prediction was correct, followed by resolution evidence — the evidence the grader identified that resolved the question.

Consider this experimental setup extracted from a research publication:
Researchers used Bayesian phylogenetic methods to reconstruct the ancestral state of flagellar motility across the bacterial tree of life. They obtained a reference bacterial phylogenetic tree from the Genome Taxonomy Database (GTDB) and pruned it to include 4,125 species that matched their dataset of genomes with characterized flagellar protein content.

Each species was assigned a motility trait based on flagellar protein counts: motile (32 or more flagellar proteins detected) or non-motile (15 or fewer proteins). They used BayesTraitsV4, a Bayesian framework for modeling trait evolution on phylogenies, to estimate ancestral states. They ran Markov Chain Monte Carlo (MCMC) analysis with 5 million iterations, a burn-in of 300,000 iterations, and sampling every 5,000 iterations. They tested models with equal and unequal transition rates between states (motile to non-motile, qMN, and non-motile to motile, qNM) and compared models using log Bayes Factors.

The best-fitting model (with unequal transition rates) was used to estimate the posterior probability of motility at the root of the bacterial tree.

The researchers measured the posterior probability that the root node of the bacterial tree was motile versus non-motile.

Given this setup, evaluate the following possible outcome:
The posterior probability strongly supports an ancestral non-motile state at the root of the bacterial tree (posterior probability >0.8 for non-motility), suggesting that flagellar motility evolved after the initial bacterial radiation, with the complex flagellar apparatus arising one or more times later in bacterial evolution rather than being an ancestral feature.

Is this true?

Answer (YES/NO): NO